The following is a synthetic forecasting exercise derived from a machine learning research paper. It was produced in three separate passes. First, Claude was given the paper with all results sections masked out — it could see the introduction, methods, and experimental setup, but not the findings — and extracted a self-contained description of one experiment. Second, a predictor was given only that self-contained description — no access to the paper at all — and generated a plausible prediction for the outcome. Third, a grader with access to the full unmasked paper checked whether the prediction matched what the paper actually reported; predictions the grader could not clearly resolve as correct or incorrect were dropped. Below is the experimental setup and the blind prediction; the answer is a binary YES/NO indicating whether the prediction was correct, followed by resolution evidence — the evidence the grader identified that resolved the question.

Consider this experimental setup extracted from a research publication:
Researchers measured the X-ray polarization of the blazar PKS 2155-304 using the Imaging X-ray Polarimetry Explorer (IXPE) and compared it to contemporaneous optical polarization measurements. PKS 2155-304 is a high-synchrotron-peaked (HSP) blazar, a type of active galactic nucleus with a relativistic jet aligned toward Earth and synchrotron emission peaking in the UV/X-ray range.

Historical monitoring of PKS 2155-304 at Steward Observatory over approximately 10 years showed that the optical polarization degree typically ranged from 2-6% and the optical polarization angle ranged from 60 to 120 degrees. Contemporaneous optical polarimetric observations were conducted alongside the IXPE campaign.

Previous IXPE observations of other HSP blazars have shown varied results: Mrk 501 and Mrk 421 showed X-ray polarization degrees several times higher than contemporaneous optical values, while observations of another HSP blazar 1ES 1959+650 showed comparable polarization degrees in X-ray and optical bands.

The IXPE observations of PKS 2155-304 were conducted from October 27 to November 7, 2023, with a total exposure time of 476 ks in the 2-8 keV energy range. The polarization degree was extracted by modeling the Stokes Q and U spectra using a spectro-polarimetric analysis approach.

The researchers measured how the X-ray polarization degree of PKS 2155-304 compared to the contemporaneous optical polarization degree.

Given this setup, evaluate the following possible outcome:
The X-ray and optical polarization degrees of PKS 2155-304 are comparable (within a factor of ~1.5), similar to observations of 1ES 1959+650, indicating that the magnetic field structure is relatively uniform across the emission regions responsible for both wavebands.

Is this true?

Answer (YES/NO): NO